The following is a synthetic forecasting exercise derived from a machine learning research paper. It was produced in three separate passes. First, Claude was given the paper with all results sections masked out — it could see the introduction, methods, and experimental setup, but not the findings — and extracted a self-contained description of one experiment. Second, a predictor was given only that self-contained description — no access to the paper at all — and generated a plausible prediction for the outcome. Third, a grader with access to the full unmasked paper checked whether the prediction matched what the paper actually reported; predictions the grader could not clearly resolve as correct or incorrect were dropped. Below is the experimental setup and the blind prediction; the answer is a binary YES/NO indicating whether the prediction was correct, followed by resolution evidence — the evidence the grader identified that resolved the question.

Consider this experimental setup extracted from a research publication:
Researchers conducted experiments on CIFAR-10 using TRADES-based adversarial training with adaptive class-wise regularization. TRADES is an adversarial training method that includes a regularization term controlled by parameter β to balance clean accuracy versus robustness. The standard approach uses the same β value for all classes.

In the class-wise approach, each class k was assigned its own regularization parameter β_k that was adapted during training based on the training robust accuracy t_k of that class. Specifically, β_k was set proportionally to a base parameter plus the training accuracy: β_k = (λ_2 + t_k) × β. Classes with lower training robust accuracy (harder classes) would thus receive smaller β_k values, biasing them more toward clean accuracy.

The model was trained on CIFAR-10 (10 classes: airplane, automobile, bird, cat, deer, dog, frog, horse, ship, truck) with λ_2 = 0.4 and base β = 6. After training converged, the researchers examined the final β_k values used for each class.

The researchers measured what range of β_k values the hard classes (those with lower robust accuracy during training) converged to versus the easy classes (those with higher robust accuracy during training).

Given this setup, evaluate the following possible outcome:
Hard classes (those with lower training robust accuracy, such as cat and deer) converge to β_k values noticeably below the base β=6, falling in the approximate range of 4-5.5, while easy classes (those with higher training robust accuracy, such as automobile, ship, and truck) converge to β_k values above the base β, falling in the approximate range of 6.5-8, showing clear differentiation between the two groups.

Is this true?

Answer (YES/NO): NO